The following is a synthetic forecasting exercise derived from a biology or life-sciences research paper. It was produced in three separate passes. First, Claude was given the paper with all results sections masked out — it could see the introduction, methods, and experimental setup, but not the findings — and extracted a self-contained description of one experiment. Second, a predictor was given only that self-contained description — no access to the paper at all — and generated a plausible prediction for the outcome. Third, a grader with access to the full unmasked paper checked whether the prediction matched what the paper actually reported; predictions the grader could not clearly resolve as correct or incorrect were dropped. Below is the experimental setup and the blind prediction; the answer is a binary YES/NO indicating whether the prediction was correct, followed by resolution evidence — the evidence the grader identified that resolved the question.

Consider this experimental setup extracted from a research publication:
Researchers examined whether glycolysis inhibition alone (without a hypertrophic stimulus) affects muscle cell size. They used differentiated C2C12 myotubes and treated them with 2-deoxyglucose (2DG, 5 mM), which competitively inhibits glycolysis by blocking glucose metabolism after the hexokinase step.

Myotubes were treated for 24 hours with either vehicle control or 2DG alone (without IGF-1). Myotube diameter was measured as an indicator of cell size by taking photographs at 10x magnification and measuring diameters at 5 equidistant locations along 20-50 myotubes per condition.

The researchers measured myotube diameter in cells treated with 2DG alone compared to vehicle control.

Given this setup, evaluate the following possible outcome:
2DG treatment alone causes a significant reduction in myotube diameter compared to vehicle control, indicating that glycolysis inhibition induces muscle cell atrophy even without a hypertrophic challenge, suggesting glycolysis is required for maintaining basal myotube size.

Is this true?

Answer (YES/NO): YES